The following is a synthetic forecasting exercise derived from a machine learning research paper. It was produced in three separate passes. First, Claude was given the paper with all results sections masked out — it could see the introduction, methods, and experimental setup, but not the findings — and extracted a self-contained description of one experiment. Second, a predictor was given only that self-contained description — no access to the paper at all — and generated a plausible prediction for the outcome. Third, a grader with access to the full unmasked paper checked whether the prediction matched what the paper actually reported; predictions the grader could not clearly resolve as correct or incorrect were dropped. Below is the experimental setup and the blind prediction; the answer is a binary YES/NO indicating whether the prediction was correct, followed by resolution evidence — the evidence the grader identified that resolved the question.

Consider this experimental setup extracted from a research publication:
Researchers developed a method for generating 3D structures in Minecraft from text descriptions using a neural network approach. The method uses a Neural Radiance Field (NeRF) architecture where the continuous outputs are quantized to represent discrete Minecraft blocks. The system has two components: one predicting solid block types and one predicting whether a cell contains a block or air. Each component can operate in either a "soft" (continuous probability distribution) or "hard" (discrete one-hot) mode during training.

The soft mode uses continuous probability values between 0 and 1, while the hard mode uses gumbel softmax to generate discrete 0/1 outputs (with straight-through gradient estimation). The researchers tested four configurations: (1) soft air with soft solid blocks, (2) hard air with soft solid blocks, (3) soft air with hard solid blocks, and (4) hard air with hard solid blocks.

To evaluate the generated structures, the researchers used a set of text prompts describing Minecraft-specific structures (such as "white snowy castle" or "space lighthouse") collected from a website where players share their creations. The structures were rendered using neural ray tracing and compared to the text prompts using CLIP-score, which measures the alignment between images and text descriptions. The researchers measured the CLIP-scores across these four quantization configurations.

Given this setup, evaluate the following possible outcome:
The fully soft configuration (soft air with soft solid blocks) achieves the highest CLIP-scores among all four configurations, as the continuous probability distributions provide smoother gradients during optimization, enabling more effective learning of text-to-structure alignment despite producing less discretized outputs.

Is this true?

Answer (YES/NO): NO